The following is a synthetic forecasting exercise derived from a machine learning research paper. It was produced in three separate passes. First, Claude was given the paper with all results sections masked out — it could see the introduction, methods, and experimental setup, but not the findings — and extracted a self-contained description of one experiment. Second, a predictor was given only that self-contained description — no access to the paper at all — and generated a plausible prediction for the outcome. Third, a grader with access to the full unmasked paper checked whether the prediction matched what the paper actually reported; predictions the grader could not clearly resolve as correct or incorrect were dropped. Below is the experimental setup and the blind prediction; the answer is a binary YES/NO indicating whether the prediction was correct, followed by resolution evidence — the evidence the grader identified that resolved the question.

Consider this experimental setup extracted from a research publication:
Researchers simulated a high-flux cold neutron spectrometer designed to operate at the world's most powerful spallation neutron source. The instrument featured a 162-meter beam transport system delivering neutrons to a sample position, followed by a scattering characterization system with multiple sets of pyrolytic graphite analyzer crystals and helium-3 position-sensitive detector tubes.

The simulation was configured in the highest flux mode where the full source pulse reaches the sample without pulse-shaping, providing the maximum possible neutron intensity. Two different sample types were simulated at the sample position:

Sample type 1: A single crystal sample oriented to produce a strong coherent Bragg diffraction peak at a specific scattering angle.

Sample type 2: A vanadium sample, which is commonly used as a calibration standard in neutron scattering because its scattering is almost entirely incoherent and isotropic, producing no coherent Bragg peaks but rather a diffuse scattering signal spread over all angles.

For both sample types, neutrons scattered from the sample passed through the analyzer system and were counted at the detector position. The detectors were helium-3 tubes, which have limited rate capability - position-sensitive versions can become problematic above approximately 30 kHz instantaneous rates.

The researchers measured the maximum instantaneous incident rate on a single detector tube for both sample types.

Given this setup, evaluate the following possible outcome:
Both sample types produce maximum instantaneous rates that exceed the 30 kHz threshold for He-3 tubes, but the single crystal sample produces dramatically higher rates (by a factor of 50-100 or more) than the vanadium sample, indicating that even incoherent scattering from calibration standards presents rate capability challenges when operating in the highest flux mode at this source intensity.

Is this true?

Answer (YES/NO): YES